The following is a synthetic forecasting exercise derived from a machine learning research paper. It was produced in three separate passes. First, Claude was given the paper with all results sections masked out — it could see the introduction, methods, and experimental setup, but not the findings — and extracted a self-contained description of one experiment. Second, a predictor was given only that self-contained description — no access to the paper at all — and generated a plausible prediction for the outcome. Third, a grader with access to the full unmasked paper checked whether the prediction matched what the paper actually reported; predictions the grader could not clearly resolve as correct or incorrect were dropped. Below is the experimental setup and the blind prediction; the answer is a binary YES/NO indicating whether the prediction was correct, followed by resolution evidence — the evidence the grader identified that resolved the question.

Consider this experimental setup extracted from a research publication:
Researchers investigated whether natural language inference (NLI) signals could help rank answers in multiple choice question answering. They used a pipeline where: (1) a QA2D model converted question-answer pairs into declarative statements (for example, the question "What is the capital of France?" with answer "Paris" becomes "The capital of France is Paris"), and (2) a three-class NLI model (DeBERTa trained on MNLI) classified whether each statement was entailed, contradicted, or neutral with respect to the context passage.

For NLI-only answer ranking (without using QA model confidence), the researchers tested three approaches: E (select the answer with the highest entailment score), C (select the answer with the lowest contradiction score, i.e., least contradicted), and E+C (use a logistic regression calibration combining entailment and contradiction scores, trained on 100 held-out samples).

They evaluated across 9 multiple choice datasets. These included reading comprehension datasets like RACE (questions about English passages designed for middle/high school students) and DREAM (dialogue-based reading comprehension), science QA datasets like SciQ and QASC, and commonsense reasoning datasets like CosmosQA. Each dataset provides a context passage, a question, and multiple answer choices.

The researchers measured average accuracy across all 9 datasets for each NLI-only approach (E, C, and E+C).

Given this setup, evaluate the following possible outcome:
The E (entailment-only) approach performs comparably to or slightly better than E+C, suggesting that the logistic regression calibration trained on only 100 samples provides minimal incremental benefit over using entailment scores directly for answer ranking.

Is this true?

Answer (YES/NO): NO